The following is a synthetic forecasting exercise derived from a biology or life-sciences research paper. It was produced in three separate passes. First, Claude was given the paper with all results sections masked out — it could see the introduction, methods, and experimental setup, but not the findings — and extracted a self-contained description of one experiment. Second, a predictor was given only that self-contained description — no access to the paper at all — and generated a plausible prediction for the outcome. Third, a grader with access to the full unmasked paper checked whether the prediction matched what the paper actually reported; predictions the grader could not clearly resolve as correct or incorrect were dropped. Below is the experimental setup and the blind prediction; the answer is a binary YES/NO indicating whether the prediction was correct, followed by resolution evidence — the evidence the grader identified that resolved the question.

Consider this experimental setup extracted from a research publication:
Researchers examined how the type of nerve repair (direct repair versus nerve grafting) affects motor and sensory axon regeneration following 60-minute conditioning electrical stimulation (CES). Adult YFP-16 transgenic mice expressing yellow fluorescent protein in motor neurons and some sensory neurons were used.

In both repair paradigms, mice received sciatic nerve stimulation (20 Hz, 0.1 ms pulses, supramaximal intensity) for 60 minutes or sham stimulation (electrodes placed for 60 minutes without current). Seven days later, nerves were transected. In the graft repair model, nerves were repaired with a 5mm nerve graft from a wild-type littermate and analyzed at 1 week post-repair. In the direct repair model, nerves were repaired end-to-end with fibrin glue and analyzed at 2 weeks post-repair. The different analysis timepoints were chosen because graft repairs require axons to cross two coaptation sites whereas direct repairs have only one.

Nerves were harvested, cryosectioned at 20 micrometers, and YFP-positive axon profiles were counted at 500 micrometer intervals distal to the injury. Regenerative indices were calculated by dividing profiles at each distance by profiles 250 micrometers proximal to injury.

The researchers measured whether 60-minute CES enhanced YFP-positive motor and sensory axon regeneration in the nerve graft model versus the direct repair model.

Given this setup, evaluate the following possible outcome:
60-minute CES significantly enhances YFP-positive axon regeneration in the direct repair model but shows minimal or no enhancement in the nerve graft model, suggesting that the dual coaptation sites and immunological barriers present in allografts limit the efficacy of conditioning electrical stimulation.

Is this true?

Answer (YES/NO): YES